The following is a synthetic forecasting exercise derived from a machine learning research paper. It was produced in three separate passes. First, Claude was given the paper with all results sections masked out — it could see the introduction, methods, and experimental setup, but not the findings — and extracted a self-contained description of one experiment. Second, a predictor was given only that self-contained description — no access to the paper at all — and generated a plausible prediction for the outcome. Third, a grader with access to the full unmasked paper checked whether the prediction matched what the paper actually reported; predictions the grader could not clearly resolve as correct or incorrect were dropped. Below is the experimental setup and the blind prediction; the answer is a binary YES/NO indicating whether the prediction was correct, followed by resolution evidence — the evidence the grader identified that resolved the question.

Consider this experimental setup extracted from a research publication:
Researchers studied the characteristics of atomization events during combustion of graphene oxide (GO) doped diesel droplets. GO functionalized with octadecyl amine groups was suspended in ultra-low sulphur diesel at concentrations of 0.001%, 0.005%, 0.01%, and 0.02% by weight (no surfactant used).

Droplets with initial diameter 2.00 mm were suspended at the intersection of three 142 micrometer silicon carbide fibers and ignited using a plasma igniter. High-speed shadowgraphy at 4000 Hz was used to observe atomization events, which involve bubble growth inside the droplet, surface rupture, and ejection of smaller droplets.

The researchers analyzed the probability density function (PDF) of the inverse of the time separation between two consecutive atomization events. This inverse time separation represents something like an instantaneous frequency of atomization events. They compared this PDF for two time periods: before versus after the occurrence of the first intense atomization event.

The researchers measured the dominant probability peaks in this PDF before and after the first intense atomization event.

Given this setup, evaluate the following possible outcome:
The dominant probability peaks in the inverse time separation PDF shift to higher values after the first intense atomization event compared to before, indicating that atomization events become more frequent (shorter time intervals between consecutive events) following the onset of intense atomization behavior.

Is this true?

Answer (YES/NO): NO